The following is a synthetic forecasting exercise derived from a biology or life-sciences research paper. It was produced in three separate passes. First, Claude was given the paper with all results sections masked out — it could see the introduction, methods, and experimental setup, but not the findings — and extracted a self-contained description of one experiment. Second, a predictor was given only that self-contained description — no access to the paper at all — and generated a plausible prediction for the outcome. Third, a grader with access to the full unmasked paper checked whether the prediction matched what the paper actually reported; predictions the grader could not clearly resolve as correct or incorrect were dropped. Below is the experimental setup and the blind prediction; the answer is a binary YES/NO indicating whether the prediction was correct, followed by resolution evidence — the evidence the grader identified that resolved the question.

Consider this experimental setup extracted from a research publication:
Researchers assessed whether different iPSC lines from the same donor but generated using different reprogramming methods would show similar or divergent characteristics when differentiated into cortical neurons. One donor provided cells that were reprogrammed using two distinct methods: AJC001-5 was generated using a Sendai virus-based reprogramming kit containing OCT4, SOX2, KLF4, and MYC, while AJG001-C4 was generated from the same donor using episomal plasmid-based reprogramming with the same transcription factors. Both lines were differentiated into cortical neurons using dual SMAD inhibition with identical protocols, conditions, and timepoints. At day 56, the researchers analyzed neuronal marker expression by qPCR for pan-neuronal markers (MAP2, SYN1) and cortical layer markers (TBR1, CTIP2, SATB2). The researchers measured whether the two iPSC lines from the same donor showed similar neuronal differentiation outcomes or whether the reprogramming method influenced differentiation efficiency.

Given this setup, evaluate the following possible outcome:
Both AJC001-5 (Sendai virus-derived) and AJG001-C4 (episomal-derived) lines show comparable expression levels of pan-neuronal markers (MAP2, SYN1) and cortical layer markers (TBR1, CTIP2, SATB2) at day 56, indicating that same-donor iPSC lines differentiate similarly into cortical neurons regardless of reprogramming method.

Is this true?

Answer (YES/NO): NO